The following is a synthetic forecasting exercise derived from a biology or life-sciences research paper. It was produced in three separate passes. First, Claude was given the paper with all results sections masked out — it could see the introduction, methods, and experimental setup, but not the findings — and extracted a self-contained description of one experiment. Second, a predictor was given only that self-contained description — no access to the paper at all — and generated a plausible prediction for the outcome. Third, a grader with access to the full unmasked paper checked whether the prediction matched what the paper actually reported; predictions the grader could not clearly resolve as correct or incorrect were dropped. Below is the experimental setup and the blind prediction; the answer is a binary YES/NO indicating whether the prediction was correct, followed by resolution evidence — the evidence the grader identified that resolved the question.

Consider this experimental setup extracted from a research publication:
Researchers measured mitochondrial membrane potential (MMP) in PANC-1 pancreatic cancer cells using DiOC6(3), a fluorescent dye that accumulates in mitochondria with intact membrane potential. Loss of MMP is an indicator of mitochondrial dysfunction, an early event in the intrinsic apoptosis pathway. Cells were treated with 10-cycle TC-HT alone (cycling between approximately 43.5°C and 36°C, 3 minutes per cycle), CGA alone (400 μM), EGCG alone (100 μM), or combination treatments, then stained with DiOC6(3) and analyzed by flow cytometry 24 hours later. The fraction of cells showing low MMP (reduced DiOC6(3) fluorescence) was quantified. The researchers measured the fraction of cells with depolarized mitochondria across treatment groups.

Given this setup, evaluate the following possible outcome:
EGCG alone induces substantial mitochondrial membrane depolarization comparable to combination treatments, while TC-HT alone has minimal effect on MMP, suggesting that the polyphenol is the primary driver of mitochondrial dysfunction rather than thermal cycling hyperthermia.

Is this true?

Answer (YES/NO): NO